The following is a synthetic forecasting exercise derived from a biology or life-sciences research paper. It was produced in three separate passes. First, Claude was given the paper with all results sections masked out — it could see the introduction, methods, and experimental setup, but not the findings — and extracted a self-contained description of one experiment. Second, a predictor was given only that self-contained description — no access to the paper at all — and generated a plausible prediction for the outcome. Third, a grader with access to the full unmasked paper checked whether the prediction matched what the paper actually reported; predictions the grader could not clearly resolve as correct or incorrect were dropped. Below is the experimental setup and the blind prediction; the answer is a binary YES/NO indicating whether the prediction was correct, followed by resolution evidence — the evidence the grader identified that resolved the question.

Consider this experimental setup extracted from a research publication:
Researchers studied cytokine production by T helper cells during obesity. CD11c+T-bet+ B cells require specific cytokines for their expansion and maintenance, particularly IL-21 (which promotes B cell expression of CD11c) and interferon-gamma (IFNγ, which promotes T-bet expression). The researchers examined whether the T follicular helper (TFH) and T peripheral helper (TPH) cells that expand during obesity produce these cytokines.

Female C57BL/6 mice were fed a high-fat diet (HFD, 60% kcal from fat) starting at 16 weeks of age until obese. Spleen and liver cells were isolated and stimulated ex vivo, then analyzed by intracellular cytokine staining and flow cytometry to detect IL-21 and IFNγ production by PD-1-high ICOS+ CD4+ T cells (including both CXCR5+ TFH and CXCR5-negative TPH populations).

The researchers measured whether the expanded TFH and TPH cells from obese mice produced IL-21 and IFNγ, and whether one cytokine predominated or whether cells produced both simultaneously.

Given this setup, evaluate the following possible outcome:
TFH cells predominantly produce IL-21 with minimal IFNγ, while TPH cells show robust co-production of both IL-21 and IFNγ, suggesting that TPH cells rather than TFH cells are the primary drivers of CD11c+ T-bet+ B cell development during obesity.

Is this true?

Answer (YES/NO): NO